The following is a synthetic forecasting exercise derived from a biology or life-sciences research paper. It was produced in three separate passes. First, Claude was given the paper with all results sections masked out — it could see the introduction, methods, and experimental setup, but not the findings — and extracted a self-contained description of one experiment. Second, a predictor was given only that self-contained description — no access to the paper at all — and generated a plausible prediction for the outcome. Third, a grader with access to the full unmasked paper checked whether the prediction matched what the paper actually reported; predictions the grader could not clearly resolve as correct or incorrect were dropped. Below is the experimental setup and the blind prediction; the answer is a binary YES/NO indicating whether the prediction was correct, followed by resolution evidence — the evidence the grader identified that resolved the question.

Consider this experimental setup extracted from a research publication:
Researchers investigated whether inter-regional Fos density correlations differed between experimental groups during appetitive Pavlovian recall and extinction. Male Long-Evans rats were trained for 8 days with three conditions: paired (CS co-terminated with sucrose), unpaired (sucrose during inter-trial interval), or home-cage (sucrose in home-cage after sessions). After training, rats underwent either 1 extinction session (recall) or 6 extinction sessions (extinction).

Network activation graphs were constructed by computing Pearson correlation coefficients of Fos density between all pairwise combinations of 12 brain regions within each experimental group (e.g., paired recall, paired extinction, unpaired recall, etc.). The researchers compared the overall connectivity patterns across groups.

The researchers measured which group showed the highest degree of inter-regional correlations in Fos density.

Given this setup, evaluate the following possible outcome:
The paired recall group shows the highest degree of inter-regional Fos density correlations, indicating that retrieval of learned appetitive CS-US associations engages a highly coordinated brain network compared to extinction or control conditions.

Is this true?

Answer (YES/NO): NO